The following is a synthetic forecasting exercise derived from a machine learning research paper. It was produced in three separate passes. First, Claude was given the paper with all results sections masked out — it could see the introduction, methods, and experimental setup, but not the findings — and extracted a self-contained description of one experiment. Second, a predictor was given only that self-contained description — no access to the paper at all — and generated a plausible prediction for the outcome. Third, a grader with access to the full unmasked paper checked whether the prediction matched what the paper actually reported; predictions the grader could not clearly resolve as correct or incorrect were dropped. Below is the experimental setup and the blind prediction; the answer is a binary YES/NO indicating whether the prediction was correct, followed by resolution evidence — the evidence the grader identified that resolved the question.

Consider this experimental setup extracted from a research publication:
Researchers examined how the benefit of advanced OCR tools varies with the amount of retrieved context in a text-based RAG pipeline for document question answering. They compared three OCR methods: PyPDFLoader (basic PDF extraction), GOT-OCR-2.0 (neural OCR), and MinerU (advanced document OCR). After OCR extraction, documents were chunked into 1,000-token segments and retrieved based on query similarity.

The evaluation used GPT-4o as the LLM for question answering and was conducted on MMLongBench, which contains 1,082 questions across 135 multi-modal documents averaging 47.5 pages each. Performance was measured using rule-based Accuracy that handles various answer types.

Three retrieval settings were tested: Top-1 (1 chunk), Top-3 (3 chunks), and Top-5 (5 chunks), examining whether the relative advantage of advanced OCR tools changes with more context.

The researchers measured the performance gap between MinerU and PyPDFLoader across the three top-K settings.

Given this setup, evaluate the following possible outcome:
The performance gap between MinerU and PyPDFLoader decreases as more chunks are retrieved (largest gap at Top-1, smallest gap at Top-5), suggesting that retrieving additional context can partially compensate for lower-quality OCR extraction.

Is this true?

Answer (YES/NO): NO